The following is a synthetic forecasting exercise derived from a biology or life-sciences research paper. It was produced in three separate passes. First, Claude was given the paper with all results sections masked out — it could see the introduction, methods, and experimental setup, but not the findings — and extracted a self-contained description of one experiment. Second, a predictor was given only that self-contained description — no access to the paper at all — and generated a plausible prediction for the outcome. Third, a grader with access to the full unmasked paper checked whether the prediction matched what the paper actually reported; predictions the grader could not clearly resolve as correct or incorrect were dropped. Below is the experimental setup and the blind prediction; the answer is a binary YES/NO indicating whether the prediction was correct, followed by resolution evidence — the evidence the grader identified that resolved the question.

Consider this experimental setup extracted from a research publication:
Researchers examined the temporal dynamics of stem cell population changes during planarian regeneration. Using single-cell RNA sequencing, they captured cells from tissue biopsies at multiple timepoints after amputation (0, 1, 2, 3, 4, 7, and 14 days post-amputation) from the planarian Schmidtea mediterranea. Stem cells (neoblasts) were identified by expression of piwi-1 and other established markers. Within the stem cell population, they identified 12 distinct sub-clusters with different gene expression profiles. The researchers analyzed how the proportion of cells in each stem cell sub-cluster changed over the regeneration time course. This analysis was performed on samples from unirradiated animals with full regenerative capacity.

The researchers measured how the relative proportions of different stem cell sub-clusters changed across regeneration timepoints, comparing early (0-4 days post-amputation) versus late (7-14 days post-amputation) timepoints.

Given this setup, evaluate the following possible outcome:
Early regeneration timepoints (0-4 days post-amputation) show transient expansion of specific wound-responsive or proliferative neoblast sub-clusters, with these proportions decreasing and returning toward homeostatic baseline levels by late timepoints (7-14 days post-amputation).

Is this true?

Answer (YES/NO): NO